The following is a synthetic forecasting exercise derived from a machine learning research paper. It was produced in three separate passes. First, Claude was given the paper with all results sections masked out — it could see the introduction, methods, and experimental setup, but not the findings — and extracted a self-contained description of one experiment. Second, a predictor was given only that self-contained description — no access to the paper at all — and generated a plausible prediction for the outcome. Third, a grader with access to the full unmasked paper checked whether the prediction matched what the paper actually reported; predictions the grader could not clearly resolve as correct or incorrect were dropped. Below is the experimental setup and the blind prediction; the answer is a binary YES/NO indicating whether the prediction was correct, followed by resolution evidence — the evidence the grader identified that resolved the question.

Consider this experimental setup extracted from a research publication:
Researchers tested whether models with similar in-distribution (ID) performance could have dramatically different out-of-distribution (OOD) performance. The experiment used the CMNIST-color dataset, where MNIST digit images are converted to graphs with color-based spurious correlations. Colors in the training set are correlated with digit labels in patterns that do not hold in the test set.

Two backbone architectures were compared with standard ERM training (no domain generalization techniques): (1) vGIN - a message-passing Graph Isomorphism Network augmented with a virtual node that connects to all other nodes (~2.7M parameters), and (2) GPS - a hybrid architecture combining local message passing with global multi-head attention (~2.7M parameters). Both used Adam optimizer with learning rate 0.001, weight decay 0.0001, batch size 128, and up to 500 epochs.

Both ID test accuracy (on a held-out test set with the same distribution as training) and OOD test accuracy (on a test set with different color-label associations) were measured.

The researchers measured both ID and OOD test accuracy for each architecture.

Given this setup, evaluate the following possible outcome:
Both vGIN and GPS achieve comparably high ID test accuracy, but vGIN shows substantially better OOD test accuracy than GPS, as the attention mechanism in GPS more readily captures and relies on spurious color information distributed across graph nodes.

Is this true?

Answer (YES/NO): NO